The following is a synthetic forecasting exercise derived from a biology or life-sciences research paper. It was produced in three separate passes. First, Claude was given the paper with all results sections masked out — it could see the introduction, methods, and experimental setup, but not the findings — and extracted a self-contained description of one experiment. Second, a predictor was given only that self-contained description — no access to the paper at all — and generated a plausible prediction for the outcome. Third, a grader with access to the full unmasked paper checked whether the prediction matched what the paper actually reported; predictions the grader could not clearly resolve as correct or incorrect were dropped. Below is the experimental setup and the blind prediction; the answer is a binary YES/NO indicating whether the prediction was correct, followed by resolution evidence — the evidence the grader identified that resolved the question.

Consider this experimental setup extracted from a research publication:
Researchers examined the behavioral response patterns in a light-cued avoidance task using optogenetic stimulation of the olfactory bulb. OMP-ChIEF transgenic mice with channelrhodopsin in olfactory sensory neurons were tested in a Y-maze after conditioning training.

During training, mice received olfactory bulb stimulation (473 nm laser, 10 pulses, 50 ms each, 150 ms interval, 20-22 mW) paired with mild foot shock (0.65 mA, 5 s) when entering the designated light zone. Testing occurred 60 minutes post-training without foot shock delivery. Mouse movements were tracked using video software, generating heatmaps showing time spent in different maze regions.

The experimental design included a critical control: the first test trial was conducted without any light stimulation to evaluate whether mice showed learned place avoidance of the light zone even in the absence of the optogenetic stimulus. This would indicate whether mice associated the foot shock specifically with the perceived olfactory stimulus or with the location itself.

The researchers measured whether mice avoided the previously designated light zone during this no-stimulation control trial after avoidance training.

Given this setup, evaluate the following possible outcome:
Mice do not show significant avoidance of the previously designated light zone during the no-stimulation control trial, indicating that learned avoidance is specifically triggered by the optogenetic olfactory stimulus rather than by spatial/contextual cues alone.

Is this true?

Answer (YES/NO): YES